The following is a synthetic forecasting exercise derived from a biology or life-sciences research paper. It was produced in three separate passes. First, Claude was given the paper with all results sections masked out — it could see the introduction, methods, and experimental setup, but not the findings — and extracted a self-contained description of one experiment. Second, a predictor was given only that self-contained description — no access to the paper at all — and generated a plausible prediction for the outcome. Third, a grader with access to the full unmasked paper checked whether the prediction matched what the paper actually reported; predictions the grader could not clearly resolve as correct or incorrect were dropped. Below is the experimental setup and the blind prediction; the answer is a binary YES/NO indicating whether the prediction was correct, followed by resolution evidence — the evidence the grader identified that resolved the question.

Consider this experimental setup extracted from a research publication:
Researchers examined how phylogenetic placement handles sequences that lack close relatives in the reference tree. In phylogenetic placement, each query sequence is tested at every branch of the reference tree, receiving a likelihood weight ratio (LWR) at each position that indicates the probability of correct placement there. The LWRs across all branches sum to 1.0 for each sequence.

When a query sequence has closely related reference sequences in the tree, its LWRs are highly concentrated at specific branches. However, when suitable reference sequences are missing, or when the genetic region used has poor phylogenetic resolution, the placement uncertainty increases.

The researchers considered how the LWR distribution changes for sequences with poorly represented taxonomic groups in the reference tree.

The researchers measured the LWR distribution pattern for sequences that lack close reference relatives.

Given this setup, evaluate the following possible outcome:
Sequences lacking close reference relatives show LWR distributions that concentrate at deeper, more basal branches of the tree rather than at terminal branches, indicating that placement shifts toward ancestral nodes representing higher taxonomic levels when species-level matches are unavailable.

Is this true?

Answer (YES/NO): NO